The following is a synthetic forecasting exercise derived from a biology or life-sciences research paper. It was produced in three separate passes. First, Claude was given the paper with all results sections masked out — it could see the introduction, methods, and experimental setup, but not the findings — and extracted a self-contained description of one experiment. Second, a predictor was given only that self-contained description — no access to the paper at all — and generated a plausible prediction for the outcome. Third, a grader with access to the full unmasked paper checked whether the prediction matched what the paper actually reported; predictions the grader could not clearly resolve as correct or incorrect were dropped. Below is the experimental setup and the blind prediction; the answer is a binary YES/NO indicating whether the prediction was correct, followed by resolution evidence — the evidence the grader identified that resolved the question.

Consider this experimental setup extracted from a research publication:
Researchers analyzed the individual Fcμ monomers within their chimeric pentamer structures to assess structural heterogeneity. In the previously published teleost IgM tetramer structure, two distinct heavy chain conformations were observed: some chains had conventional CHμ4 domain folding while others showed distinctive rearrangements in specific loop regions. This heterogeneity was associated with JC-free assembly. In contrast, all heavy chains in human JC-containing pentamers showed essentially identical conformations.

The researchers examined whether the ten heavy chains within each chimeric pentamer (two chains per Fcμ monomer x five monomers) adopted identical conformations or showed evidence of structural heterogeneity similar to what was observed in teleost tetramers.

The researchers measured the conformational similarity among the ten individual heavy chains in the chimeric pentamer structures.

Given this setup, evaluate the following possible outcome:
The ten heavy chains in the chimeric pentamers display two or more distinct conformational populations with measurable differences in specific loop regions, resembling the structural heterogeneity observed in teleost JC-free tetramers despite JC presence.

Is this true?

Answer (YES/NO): NO